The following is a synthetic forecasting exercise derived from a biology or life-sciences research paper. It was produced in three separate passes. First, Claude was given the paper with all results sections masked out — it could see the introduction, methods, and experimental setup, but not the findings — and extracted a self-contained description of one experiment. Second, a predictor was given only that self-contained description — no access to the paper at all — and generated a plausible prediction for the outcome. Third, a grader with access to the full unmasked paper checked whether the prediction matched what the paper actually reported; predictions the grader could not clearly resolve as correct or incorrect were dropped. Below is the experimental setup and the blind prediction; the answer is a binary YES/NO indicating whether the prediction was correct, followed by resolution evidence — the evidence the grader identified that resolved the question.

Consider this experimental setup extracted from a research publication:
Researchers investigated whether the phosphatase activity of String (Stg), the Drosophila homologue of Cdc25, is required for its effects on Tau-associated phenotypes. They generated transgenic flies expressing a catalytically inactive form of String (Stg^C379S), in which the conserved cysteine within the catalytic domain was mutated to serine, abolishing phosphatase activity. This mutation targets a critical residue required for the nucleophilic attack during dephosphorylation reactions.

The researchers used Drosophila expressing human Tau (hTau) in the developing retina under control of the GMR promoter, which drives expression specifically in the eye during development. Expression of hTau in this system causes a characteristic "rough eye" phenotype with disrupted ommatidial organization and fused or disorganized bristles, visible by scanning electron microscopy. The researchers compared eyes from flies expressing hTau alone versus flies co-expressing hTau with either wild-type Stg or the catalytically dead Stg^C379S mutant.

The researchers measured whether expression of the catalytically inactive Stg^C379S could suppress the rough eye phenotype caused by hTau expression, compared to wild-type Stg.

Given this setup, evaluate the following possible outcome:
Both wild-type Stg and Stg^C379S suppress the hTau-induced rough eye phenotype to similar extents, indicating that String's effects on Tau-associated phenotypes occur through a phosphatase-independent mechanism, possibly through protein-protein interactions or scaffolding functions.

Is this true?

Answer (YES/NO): NO